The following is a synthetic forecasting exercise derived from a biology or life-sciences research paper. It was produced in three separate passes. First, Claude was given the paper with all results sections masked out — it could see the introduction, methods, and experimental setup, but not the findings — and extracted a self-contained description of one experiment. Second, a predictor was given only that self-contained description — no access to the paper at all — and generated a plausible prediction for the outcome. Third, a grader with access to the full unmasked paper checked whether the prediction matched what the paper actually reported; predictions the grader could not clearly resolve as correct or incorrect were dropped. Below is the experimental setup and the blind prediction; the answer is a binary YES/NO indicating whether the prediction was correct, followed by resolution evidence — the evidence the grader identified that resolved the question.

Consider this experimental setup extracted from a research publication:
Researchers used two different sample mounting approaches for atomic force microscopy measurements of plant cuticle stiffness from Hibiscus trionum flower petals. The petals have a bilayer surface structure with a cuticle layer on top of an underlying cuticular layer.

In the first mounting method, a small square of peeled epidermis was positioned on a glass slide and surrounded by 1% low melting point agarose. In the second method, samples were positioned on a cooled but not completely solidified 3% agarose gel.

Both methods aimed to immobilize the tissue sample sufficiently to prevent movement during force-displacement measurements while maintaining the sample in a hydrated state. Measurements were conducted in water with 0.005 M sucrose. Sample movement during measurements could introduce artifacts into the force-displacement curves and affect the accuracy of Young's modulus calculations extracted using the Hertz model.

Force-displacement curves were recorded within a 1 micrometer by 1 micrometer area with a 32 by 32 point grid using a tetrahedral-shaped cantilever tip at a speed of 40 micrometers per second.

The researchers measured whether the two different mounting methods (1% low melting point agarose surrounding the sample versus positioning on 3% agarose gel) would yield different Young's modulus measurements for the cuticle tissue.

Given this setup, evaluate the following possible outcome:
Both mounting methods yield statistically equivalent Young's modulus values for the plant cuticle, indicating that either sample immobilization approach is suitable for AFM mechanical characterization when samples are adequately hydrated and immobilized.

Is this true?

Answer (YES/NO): YES